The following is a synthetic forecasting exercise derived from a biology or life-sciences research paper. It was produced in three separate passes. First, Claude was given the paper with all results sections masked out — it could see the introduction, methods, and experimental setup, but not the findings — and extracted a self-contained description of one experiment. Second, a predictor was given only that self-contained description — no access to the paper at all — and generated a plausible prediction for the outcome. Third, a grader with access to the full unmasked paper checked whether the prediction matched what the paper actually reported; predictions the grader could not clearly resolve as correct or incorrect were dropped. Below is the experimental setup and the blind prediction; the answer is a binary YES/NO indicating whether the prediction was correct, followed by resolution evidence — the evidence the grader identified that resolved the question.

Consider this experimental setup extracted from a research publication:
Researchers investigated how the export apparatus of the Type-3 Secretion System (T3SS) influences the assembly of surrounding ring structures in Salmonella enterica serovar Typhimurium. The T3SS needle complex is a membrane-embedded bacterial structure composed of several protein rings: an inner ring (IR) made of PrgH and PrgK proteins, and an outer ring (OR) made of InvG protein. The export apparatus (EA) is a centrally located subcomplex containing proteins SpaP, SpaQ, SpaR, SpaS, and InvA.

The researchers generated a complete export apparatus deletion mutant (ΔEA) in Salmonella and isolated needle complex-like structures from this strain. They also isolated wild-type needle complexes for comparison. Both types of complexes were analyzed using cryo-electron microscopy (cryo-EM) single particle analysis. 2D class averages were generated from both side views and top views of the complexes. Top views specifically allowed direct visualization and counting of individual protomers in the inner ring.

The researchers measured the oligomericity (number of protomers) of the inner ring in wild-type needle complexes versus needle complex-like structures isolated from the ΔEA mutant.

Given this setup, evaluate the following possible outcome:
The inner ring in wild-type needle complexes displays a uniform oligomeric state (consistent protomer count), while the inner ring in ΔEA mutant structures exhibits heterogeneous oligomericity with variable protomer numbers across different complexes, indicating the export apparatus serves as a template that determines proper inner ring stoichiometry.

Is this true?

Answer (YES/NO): NO